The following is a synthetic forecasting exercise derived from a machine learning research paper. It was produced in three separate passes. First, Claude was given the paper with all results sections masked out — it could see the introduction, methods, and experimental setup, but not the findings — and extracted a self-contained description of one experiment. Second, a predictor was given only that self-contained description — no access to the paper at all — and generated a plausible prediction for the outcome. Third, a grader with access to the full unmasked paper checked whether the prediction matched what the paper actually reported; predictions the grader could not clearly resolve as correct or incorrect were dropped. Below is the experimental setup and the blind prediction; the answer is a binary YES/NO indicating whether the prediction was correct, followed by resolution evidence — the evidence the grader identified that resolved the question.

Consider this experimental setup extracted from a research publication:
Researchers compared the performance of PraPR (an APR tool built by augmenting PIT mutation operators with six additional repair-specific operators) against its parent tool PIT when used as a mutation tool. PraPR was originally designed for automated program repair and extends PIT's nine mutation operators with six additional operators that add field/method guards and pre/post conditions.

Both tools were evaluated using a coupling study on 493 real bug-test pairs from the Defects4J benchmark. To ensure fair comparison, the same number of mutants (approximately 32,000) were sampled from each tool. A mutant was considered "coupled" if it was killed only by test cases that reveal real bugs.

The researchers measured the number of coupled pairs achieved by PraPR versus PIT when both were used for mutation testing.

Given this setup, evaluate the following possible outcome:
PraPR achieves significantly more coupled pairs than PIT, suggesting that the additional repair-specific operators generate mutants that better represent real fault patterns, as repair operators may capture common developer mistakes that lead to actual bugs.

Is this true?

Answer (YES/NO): NO